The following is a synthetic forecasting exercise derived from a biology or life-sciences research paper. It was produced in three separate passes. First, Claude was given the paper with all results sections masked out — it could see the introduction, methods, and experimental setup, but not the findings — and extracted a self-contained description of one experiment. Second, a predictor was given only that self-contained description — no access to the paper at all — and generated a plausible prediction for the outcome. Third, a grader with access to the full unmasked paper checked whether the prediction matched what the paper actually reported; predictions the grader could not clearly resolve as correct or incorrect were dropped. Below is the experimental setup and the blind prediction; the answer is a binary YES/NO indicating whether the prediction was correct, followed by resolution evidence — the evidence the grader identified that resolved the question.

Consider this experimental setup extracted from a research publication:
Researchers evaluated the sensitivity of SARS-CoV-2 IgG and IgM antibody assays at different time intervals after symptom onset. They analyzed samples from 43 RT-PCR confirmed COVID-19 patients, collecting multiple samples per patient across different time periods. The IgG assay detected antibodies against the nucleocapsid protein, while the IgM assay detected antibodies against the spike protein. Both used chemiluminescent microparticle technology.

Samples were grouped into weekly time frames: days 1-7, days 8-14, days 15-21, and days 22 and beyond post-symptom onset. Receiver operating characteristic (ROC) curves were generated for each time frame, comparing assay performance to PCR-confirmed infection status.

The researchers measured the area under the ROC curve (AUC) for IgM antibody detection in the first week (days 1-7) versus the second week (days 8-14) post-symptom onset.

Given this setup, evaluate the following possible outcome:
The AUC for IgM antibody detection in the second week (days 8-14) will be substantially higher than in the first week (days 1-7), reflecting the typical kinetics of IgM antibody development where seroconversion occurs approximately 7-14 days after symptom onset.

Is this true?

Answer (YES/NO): YES